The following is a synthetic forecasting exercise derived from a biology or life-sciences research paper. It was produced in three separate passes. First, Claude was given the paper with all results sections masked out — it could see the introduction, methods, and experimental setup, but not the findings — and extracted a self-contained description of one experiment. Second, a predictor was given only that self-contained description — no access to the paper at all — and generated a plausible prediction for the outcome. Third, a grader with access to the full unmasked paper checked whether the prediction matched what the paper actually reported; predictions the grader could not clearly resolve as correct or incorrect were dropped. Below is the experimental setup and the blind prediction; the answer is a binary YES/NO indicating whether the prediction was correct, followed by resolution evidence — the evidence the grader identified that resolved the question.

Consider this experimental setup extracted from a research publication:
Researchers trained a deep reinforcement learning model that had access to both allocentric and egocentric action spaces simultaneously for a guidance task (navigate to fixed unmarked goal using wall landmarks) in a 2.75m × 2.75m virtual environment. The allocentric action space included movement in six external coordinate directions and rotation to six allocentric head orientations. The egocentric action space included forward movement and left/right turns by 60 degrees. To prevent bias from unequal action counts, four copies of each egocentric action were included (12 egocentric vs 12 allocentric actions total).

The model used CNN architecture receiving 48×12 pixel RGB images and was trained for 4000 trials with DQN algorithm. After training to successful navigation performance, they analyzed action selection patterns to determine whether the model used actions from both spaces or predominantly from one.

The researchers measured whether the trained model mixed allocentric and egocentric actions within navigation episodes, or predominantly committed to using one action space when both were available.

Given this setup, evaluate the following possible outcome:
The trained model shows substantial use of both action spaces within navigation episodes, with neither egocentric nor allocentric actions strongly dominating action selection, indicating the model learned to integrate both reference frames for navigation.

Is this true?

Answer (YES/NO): NO